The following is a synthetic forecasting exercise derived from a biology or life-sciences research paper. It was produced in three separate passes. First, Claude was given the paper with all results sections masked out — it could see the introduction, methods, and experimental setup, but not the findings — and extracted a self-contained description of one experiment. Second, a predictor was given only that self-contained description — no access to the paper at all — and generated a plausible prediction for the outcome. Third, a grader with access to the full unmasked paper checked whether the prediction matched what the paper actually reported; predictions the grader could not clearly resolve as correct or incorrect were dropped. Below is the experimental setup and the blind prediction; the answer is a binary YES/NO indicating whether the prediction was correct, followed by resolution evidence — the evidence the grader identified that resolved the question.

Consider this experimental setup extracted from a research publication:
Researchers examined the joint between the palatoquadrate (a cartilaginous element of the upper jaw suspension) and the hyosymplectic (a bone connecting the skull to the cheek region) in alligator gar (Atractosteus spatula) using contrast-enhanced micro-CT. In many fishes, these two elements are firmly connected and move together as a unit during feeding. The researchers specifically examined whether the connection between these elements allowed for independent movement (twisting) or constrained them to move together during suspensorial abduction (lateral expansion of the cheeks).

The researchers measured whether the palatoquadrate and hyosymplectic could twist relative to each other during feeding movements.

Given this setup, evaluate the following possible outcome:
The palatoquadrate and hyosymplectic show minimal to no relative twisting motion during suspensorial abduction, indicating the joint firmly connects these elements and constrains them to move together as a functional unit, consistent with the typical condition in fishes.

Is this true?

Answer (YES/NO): NO